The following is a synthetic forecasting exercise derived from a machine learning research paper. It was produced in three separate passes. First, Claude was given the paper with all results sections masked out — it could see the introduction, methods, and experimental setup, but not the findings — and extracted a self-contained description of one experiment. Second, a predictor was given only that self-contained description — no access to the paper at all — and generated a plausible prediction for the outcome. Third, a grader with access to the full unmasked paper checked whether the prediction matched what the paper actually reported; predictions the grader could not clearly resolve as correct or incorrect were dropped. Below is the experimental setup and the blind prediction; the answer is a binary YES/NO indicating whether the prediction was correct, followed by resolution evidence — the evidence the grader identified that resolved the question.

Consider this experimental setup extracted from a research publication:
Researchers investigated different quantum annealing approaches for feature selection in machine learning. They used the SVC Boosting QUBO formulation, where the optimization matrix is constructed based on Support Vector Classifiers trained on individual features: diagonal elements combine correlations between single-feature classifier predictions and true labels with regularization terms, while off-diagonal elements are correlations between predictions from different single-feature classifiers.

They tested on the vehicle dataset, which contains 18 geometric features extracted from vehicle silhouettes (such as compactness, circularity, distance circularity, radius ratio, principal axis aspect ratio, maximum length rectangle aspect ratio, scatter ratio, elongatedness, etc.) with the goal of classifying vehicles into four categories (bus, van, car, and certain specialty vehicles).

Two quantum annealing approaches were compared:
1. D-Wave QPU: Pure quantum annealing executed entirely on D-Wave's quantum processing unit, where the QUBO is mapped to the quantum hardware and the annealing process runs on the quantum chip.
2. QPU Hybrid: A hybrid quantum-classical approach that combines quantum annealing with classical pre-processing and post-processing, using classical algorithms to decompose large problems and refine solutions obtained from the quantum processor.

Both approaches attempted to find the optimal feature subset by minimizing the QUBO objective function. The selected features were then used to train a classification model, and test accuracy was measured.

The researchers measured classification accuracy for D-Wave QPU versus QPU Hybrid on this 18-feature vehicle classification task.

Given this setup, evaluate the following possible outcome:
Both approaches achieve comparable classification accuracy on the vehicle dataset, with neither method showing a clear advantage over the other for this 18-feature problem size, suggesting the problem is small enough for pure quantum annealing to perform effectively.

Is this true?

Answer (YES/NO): NO